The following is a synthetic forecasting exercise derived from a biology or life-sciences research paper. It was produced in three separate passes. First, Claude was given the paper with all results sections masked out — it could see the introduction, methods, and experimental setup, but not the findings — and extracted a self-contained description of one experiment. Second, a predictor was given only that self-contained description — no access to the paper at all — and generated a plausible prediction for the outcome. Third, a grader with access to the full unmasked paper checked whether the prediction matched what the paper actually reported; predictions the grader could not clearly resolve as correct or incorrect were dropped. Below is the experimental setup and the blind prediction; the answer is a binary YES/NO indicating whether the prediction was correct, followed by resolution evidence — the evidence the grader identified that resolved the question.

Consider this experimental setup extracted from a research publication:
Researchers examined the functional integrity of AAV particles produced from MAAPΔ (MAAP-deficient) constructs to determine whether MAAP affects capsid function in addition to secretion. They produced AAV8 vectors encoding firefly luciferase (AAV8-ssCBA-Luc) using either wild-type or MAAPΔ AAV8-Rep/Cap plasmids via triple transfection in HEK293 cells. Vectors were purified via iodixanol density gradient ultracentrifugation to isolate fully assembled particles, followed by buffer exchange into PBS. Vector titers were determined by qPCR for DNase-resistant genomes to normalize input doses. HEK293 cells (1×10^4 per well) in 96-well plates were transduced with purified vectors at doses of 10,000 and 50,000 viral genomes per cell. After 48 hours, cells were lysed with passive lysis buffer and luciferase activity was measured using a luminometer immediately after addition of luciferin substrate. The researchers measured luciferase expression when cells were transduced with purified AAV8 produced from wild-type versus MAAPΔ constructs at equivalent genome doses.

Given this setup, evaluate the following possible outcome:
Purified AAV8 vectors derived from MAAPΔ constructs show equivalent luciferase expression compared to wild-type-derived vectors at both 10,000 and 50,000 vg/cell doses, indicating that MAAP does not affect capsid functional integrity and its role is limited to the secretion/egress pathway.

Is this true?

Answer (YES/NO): YES